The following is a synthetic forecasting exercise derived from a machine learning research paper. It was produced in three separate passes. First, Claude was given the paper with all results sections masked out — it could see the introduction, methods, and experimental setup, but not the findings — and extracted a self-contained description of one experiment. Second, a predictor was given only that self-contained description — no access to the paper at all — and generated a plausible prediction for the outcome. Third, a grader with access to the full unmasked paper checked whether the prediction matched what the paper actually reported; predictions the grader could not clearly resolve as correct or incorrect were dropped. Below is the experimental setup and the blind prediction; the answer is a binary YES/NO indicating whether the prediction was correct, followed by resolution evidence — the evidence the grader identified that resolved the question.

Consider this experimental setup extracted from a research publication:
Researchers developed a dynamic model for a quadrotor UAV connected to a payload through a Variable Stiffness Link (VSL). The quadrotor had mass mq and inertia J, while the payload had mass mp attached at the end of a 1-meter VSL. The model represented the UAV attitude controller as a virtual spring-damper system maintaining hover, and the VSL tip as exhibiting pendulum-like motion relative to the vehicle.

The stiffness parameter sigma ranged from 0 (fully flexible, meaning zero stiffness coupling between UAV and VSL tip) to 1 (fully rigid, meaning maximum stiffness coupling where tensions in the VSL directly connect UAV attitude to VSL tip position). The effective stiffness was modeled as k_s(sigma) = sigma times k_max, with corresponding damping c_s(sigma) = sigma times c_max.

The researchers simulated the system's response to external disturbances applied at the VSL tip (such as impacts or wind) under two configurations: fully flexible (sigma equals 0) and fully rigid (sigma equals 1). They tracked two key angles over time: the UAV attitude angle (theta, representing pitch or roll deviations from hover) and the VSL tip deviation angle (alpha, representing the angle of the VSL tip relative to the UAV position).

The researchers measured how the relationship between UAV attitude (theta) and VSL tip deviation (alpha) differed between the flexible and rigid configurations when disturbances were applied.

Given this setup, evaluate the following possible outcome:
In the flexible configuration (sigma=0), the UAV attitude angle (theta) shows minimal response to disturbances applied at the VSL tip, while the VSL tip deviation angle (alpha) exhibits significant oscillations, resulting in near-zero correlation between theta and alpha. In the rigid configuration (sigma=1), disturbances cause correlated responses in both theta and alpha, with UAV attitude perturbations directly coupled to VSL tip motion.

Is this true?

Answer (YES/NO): YES